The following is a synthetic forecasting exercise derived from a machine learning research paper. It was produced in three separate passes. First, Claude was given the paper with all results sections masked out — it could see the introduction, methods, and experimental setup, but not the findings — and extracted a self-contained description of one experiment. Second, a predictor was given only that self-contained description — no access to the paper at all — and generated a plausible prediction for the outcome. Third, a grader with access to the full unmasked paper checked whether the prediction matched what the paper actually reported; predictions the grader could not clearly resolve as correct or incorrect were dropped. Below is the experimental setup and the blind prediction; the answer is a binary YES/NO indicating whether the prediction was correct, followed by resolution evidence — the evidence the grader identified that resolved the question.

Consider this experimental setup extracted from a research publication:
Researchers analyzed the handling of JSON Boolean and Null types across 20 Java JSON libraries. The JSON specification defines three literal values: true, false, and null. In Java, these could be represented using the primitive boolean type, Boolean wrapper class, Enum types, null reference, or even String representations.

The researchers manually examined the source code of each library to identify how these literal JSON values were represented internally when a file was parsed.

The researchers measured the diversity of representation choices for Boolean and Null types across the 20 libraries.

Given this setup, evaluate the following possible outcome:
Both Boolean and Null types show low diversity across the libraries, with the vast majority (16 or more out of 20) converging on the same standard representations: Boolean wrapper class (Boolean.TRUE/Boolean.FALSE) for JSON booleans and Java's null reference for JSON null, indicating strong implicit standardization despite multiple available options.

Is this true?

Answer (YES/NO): NO